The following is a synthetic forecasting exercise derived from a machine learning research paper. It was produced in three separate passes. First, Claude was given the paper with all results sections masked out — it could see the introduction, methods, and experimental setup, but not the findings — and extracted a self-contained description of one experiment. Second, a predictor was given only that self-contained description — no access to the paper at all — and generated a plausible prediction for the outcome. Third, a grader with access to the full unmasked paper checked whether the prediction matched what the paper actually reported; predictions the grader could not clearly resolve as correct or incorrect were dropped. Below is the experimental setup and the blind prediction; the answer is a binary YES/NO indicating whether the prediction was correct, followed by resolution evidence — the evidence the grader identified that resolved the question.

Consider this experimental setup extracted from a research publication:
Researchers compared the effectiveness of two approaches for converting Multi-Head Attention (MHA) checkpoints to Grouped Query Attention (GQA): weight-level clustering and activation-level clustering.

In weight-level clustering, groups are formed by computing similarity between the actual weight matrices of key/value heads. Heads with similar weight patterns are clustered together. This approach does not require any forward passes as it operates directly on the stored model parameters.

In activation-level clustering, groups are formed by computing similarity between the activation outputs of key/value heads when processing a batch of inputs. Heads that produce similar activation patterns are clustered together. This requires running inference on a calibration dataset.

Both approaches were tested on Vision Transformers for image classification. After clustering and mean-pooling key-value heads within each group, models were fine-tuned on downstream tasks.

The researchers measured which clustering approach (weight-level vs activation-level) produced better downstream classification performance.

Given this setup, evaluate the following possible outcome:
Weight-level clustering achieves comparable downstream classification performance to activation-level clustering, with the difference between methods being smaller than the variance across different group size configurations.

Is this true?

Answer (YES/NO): NO